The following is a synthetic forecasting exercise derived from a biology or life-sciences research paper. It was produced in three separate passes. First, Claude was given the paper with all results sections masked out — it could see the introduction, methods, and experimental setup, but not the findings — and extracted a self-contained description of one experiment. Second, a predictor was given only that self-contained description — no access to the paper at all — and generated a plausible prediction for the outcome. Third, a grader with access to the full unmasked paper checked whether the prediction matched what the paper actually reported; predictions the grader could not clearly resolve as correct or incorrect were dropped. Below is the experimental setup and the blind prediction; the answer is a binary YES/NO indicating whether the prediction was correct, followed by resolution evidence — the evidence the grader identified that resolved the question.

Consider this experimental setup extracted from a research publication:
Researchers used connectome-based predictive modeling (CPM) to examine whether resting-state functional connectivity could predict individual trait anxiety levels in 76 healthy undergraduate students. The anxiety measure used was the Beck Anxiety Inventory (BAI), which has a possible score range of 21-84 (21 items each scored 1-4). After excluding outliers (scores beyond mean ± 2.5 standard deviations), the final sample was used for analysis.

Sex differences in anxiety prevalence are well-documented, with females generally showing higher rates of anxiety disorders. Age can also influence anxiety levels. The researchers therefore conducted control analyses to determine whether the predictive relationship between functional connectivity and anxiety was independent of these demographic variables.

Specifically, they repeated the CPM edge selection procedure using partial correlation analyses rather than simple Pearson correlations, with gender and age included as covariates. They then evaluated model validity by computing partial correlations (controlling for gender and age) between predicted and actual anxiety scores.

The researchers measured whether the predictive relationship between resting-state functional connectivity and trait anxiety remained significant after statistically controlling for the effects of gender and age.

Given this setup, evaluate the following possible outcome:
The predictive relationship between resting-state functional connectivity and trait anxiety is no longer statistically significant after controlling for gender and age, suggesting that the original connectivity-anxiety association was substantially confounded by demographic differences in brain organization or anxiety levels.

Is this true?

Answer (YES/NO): NO